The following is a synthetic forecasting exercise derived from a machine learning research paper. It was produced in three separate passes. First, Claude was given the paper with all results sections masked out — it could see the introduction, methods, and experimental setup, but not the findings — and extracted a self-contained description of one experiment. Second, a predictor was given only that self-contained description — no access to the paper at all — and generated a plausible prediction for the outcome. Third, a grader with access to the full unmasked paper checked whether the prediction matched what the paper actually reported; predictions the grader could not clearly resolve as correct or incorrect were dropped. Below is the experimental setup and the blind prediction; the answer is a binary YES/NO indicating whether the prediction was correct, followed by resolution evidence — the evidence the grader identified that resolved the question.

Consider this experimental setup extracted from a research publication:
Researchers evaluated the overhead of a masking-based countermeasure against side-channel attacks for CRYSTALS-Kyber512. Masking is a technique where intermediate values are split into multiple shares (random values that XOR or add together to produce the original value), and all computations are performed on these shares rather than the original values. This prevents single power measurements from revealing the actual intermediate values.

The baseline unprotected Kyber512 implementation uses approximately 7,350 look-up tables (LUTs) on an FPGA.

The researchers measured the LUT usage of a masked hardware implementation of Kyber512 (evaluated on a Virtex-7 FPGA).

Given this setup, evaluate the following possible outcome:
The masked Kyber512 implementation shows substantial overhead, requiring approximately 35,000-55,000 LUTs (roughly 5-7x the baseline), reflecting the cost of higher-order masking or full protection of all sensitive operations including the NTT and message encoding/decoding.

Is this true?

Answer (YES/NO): NO